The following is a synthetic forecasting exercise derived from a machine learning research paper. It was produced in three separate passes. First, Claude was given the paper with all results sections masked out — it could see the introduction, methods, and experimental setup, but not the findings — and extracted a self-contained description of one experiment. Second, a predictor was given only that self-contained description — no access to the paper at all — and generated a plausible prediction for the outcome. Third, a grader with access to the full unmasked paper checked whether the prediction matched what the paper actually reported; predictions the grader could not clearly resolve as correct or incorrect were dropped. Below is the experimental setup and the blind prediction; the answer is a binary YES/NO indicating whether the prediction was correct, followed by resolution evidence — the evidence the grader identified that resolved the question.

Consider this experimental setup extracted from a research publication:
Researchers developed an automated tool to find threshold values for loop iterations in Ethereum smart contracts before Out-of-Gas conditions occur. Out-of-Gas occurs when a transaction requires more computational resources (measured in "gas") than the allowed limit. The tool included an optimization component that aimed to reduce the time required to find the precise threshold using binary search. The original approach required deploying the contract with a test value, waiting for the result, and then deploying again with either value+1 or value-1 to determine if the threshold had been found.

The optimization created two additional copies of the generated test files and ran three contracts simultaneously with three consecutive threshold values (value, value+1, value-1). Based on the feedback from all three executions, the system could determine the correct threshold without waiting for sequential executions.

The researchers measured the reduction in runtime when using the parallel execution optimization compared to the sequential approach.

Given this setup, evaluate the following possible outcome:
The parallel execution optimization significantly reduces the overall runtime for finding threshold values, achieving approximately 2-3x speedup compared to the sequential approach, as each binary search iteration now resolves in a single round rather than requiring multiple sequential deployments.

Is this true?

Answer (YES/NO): NO